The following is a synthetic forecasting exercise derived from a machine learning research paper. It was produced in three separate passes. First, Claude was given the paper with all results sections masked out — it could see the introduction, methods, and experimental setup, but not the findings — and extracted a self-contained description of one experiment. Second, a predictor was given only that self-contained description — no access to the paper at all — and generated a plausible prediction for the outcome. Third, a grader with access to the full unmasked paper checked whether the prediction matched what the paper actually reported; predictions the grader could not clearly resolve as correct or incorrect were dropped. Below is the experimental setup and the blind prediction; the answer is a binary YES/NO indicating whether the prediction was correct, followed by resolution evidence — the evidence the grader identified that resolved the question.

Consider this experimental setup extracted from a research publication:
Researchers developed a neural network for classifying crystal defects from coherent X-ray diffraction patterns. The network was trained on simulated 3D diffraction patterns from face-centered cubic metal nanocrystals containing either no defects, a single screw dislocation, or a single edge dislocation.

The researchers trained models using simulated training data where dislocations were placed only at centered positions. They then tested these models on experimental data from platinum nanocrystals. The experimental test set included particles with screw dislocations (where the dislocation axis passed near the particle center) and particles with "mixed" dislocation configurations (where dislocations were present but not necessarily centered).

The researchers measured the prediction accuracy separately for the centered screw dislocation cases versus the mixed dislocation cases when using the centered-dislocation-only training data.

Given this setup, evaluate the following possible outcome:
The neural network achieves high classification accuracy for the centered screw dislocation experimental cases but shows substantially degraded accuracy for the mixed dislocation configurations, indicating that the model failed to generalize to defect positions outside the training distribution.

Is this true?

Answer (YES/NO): YES